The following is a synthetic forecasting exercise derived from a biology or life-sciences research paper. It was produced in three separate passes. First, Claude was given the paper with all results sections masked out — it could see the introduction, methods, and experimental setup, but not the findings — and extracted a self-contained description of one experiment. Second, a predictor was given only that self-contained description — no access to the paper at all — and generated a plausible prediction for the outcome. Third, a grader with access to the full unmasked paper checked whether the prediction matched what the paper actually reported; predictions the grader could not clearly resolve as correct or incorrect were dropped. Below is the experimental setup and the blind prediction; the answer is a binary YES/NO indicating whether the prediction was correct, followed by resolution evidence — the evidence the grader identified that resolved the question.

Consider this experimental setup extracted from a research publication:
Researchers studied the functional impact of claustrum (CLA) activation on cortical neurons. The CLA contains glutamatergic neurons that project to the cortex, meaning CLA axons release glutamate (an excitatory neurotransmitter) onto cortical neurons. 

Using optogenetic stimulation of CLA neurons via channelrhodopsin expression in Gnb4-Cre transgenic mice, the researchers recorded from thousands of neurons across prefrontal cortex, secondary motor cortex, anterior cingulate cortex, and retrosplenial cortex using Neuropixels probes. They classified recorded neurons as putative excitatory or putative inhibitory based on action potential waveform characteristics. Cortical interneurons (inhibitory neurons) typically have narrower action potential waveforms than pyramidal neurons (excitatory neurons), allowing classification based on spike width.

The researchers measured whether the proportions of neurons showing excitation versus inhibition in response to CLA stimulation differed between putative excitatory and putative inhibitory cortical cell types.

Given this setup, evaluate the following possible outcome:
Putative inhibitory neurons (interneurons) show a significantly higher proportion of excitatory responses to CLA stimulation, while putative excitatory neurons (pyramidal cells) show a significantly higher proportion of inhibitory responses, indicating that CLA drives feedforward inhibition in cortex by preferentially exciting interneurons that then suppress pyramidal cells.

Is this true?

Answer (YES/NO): NO